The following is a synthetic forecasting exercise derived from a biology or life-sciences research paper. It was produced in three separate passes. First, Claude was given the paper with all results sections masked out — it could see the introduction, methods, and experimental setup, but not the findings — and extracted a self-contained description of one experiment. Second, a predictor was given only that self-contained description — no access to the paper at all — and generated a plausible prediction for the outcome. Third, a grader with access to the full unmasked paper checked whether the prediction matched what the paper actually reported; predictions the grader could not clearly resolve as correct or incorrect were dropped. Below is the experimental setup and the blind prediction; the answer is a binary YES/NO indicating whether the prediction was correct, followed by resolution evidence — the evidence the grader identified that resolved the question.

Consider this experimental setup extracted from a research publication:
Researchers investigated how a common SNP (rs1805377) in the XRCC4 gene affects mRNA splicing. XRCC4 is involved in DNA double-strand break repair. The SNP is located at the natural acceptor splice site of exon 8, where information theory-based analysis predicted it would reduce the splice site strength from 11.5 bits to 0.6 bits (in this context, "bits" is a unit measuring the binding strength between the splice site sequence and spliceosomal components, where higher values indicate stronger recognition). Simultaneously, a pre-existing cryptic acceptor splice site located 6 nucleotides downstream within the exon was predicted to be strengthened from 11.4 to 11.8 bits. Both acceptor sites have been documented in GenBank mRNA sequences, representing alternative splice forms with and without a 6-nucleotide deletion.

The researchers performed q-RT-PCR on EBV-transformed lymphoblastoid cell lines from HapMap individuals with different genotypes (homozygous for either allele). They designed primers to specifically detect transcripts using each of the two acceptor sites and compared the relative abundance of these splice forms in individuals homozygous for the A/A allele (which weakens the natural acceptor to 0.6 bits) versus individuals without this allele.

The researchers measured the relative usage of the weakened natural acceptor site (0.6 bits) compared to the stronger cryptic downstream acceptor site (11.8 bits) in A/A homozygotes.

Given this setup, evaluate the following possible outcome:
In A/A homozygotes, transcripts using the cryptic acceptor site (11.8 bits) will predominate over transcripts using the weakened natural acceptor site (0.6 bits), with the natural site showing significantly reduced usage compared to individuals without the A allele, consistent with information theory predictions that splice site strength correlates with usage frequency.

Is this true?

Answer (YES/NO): YES